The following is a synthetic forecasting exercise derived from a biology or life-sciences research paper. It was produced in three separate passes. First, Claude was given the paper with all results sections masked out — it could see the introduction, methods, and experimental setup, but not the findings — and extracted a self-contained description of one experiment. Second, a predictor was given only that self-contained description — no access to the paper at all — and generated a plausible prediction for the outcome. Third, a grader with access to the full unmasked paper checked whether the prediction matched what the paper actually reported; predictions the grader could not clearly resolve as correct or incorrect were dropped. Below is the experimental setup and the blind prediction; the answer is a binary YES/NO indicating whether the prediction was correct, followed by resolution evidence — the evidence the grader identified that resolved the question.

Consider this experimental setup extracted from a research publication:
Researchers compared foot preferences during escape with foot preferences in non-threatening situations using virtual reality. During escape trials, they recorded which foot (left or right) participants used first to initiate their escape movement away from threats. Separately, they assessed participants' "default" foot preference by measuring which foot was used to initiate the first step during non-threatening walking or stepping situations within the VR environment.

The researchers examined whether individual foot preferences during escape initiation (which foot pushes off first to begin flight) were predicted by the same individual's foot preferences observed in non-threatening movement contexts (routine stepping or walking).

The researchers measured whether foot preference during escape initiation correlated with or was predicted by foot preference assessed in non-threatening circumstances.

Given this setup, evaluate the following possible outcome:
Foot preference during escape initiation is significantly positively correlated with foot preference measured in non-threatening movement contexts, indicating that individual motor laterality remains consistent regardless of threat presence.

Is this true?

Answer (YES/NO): NO